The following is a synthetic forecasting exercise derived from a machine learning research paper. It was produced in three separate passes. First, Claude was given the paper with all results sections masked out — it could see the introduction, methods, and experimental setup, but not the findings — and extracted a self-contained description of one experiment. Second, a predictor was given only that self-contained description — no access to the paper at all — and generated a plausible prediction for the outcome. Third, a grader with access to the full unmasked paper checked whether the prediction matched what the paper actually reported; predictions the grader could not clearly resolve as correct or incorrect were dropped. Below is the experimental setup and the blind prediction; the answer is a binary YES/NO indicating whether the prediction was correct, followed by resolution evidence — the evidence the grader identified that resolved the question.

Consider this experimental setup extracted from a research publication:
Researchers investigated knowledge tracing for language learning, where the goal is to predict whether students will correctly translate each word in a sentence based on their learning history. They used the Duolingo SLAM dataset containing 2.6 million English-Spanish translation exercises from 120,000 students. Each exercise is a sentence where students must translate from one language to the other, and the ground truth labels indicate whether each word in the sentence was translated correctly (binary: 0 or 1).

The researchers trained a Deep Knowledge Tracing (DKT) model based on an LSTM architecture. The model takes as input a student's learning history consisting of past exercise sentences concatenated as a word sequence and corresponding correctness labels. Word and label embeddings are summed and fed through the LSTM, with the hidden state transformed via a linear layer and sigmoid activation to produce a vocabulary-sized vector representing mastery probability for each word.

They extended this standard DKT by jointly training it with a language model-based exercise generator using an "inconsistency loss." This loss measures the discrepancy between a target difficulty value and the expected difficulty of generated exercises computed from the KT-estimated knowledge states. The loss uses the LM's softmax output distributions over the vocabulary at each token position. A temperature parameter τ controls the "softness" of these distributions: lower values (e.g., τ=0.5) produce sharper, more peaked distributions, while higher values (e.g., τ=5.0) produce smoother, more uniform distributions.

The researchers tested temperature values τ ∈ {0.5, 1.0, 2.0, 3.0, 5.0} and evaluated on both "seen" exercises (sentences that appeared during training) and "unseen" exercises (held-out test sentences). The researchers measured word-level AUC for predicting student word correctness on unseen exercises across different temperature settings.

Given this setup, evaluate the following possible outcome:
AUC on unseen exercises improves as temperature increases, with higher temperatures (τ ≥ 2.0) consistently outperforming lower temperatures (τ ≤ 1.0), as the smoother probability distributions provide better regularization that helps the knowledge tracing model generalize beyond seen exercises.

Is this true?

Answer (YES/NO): NO